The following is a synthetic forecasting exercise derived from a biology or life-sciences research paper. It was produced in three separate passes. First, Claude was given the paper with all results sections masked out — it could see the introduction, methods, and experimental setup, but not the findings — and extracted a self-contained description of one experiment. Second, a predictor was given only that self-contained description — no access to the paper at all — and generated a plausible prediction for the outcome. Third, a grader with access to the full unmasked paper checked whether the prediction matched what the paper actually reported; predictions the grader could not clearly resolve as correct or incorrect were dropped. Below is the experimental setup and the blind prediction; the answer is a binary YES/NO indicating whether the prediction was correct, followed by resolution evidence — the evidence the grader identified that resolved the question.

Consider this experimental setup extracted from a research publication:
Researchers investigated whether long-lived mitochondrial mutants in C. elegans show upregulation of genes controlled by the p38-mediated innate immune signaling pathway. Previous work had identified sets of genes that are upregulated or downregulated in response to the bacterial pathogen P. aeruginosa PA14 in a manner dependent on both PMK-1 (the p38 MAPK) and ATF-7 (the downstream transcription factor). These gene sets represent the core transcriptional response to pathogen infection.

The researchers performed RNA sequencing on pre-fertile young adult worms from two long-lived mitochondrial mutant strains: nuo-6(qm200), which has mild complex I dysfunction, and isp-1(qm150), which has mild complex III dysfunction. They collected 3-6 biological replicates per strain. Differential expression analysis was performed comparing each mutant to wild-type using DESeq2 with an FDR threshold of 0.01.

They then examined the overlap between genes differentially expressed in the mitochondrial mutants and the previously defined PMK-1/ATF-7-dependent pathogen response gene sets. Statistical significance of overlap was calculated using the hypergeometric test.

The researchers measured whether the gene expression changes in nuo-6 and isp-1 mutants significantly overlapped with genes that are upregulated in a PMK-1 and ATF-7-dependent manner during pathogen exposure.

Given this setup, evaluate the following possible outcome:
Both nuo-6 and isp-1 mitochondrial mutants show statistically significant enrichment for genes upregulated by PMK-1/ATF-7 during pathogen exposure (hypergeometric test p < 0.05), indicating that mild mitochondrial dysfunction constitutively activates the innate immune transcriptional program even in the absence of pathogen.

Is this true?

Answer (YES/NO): YES